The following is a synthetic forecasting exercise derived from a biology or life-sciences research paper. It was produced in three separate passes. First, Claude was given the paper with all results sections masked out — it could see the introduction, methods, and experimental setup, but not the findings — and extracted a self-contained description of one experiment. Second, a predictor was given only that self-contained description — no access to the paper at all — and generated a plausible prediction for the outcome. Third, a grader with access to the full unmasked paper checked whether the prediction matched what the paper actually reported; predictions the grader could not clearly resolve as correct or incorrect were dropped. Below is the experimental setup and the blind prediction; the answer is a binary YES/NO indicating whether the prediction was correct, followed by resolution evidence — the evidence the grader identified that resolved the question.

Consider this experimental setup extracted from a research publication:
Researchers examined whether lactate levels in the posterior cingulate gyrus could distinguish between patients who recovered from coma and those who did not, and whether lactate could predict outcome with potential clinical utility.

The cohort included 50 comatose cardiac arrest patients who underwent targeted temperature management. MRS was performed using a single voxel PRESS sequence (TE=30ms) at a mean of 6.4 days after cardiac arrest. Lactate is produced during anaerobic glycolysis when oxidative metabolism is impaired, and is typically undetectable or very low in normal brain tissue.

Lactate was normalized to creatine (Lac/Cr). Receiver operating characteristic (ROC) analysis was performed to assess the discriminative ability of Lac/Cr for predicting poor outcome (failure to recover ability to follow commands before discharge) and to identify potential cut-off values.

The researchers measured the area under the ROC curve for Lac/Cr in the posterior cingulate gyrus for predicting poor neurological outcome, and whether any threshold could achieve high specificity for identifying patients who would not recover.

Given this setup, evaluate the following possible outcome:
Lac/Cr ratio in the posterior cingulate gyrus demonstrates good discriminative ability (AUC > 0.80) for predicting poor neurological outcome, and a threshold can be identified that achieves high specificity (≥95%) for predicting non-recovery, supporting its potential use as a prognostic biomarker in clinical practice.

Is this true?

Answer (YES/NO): YES